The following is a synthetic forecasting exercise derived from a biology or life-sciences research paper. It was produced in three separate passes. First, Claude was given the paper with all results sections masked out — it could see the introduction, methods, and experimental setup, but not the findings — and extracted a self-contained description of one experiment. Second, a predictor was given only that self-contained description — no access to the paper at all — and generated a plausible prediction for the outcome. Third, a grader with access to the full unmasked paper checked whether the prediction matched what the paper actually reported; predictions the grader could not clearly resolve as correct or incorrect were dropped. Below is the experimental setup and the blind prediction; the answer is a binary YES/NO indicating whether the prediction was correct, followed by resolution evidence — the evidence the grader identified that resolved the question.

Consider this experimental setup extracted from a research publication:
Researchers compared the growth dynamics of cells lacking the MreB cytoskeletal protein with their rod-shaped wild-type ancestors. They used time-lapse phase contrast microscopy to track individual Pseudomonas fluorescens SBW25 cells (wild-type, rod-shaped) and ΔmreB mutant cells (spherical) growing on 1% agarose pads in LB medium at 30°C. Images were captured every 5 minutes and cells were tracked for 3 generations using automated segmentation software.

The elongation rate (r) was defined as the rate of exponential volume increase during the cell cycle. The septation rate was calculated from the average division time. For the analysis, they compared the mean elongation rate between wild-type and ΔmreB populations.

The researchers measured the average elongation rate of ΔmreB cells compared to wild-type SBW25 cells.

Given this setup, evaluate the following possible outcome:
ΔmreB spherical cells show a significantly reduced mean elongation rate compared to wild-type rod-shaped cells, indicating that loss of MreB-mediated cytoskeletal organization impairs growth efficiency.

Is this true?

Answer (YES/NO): NO